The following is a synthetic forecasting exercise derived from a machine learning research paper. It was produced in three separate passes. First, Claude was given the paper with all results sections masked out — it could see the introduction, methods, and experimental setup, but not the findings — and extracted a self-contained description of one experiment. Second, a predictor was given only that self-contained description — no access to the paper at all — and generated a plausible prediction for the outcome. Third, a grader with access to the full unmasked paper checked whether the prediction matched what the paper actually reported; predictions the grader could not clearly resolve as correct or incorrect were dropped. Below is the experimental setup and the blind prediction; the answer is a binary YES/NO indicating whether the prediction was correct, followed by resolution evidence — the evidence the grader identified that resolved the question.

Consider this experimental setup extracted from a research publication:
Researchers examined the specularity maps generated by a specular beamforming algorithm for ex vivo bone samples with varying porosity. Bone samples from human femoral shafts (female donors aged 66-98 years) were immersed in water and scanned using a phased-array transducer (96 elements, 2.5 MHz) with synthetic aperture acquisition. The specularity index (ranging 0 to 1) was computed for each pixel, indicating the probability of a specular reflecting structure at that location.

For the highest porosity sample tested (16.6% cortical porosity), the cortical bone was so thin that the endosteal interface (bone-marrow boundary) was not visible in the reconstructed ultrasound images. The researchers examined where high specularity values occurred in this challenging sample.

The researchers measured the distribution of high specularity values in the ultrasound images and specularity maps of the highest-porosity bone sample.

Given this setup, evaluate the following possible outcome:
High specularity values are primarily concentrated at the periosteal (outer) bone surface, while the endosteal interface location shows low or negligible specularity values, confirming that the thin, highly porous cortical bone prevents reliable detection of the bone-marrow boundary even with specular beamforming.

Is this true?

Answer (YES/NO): YES